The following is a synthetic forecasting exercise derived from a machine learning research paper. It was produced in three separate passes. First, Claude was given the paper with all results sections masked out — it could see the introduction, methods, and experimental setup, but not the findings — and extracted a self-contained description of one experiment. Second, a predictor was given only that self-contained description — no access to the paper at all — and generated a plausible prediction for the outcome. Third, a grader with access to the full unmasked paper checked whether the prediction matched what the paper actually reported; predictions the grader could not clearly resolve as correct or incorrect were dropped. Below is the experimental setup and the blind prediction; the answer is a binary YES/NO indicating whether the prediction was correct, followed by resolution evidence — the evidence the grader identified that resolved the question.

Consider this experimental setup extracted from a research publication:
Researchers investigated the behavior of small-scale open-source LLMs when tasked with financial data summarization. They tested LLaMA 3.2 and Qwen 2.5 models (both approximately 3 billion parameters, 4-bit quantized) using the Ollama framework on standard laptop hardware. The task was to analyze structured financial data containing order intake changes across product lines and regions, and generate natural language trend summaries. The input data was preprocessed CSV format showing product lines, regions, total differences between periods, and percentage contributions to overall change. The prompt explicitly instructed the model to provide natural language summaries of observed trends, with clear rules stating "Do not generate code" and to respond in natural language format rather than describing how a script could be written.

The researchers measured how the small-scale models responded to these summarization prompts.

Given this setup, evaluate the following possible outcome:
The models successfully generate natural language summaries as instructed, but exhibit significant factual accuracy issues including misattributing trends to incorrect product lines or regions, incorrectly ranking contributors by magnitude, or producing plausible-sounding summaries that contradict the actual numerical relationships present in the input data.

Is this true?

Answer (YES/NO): NO